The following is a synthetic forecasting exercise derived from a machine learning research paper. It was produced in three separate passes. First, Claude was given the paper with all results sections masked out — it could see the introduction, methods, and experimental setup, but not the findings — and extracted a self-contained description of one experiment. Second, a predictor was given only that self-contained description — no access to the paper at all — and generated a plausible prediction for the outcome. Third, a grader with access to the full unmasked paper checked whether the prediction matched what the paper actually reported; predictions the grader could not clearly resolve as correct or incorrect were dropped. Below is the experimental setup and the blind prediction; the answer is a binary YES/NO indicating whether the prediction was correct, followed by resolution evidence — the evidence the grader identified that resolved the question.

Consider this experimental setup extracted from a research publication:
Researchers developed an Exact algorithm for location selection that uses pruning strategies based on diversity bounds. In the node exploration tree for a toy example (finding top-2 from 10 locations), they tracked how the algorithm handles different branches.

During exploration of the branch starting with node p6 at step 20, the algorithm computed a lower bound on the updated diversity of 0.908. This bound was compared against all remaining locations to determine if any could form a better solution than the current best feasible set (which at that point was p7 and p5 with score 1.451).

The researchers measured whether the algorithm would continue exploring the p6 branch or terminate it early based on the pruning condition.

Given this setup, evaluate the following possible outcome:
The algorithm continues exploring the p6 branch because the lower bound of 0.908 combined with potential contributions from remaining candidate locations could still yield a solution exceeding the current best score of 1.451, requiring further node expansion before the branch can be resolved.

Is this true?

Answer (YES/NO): NO